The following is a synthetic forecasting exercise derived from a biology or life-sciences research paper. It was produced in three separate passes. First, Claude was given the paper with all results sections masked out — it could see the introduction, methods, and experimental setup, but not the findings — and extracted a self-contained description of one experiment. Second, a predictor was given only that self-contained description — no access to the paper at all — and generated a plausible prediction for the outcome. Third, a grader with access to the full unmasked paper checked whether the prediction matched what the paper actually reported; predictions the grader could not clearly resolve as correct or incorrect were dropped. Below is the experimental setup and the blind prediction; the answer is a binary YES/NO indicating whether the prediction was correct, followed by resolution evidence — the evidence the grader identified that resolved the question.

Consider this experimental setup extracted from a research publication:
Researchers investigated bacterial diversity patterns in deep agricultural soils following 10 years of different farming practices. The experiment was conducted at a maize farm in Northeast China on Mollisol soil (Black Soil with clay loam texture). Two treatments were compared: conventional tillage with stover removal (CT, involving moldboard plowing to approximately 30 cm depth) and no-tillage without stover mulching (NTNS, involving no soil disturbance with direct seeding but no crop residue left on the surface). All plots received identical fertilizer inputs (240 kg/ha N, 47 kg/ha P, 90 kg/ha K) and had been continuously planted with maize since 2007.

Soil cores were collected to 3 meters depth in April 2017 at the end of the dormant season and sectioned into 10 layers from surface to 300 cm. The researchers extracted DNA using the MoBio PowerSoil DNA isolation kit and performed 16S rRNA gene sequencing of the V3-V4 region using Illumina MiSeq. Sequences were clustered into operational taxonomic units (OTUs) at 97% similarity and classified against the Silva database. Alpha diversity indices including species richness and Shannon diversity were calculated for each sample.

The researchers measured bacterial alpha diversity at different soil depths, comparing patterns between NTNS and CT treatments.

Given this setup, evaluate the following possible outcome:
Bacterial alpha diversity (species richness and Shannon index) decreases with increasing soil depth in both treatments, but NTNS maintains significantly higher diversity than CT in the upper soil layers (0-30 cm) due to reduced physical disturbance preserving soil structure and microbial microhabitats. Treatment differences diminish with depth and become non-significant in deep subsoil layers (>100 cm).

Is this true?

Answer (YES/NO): NO